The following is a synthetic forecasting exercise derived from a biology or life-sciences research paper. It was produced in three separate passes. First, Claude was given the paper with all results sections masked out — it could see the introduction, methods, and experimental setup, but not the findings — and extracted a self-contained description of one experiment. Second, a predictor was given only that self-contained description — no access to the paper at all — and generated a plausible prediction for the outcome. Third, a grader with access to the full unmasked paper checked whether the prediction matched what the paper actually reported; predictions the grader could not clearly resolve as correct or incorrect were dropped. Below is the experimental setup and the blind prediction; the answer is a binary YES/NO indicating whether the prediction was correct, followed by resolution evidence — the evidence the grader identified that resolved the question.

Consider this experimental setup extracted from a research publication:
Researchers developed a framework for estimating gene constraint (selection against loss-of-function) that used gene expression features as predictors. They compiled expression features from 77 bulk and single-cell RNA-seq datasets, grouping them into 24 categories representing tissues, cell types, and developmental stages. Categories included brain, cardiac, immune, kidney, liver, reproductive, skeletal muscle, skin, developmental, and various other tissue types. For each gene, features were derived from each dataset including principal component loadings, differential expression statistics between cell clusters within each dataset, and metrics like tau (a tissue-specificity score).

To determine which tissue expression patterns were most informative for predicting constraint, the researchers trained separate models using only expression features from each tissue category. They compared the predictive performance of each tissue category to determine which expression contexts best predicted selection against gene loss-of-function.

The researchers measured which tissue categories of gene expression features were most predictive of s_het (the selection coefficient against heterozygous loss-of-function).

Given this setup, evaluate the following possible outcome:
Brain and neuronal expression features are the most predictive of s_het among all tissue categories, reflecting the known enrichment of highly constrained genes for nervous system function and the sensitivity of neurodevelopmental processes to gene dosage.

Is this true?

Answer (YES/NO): NO